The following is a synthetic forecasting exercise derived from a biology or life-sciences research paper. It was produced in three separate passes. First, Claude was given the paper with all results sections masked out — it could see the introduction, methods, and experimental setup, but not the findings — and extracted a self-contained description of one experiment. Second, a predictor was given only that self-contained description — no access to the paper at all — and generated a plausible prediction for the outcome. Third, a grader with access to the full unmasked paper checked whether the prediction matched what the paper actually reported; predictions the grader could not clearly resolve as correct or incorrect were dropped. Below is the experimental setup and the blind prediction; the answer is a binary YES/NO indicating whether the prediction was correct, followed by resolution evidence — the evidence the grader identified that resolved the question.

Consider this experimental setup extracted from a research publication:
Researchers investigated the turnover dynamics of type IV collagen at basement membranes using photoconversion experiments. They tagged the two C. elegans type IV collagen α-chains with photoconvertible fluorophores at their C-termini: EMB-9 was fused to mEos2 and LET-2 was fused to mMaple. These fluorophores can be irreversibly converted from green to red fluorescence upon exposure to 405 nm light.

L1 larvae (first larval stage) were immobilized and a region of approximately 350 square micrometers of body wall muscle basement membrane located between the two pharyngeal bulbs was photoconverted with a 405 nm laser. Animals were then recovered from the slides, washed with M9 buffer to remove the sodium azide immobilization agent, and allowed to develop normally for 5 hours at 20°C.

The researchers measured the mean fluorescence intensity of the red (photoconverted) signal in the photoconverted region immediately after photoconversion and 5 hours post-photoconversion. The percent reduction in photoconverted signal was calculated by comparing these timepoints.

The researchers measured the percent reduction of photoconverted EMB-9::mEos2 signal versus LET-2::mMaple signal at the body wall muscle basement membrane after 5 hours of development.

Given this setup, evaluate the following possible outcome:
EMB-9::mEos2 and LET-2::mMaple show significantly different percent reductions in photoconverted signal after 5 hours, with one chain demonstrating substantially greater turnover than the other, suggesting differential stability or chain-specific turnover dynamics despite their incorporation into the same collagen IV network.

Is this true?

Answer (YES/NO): NO